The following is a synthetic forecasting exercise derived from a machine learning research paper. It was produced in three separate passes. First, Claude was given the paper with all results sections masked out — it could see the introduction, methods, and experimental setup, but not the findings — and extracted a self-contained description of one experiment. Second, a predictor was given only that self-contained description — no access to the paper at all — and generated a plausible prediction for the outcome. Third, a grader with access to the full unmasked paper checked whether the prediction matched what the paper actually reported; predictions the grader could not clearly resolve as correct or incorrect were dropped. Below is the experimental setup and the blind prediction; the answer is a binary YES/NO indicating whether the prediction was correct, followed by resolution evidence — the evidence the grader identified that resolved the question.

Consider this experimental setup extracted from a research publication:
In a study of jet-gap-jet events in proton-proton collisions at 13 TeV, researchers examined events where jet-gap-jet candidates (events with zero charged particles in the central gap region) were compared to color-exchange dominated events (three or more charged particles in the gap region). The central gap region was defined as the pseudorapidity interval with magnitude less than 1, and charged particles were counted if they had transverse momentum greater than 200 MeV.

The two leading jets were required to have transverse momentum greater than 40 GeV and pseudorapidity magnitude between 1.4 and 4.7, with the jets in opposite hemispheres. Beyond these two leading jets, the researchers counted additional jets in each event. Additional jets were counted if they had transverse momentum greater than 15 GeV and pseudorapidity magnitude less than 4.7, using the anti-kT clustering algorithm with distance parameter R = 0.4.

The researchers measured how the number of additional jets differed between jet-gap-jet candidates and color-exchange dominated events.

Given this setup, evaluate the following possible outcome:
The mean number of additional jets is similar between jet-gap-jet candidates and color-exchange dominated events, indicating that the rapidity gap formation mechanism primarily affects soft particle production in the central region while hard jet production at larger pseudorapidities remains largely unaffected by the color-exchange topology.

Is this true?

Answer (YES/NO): NO